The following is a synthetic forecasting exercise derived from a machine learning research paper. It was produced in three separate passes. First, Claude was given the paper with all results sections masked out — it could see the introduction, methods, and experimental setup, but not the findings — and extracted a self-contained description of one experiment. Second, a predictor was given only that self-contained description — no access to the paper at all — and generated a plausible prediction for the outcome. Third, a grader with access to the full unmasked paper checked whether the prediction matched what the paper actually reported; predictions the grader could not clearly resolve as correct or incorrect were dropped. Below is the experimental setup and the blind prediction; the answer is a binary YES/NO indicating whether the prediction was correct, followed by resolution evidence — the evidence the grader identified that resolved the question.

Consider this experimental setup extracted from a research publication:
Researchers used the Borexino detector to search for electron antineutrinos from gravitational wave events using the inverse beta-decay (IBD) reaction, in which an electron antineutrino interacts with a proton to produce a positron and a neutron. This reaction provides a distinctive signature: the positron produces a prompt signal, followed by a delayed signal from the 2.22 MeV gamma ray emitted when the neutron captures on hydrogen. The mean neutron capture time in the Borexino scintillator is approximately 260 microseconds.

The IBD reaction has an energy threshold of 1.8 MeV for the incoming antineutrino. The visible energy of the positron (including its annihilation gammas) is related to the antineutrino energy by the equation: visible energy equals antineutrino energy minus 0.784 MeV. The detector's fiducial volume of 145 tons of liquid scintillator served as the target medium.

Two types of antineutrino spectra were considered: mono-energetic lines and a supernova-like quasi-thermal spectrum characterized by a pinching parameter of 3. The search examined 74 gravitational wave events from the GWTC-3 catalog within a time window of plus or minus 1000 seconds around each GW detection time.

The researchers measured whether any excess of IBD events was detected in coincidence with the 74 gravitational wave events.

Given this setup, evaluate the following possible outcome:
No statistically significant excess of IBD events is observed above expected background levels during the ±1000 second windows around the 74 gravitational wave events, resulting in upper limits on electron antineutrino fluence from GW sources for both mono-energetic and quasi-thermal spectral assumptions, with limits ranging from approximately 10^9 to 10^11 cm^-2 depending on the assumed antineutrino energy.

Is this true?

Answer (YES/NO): NO